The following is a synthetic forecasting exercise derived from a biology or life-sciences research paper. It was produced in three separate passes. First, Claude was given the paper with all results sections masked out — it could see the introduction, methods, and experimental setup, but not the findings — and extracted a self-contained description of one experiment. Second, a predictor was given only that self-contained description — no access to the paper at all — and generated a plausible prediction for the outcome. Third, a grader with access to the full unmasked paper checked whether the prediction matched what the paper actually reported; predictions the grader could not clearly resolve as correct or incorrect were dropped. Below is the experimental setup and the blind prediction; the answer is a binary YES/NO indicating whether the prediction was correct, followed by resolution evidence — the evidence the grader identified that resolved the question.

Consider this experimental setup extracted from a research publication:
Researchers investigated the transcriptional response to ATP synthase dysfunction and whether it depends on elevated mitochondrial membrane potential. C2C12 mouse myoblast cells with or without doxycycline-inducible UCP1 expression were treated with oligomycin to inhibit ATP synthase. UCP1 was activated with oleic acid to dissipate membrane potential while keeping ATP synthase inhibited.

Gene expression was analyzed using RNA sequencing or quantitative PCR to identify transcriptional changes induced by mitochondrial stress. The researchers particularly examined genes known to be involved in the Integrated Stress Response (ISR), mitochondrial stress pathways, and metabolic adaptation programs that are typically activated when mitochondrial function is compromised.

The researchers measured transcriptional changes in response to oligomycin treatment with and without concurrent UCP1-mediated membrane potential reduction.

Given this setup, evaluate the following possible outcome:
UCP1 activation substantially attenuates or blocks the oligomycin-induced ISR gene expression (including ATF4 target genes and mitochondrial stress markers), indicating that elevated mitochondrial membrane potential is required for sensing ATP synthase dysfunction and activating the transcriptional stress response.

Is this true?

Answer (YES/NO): YES